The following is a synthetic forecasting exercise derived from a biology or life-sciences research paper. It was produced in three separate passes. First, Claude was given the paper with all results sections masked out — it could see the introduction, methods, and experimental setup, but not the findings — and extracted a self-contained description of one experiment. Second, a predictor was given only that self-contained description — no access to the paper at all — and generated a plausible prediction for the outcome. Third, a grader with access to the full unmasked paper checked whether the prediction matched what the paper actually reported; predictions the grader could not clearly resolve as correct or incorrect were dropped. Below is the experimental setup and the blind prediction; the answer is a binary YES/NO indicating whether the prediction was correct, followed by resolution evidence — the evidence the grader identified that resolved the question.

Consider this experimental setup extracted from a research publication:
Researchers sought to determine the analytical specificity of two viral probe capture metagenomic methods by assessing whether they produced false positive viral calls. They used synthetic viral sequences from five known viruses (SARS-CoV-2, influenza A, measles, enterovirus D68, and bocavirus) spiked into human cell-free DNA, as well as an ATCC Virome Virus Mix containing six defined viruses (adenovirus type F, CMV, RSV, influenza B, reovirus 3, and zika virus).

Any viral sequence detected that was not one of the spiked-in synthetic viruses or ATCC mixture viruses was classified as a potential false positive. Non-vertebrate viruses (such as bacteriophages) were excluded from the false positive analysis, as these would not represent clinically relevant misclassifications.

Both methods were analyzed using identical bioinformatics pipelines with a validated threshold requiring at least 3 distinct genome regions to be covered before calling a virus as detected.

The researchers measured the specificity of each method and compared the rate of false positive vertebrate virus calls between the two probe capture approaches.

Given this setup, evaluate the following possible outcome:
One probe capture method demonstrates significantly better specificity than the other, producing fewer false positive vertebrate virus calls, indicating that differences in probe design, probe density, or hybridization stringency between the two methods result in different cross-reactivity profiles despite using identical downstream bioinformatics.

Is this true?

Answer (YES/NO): NO